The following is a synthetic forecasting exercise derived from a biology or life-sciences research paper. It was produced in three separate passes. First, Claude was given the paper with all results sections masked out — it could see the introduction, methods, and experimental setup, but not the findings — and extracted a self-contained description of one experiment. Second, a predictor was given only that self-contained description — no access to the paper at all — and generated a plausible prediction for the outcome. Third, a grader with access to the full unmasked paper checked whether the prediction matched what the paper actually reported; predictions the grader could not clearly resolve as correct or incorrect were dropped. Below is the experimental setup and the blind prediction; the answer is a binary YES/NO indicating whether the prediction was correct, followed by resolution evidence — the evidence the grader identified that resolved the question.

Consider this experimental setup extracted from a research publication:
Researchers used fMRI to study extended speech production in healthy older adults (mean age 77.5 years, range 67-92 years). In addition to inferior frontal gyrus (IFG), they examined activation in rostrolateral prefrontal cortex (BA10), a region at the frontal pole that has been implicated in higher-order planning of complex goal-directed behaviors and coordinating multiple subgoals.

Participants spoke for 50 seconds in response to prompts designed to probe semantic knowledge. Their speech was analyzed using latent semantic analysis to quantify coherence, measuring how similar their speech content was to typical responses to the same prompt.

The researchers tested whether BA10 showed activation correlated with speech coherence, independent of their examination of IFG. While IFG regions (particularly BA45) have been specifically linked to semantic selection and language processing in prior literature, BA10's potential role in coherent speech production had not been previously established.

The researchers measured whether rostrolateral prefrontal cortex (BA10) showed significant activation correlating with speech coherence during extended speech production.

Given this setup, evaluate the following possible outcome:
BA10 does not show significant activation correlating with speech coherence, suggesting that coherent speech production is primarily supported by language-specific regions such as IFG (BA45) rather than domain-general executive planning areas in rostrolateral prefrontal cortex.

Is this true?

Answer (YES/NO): NO